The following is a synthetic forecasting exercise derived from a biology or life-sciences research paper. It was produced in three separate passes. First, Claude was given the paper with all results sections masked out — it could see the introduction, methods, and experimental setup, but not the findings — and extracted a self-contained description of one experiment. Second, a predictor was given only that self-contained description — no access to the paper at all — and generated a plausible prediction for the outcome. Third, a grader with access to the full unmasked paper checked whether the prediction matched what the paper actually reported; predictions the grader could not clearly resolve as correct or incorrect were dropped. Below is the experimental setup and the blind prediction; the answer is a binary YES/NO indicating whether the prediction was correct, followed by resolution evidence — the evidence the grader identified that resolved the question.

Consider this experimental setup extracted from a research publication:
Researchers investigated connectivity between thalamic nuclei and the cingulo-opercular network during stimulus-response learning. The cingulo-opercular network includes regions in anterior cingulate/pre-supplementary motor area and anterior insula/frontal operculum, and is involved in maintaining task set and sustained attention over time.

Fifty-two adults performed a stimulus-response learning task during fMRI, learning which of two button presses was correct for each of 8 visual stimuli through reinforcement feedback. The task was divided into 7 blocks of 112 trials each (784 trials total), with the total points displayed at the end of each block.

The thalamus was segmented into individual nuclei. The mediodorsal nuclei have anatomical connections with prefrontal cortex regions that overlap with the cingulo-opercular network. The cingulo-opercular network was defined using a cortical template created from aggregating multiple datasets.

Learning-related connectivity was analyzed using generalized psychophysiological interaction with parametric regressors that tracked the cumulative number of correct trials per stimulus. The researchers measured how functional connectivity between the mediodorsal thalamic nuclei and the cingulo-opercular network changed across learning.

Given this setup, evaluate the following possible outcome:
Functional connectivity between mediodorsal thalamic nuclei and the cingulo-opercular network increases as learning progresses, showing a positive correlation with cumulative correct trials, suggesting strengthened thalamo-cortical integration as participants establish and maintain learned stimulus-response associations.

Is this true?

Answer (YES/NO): NO